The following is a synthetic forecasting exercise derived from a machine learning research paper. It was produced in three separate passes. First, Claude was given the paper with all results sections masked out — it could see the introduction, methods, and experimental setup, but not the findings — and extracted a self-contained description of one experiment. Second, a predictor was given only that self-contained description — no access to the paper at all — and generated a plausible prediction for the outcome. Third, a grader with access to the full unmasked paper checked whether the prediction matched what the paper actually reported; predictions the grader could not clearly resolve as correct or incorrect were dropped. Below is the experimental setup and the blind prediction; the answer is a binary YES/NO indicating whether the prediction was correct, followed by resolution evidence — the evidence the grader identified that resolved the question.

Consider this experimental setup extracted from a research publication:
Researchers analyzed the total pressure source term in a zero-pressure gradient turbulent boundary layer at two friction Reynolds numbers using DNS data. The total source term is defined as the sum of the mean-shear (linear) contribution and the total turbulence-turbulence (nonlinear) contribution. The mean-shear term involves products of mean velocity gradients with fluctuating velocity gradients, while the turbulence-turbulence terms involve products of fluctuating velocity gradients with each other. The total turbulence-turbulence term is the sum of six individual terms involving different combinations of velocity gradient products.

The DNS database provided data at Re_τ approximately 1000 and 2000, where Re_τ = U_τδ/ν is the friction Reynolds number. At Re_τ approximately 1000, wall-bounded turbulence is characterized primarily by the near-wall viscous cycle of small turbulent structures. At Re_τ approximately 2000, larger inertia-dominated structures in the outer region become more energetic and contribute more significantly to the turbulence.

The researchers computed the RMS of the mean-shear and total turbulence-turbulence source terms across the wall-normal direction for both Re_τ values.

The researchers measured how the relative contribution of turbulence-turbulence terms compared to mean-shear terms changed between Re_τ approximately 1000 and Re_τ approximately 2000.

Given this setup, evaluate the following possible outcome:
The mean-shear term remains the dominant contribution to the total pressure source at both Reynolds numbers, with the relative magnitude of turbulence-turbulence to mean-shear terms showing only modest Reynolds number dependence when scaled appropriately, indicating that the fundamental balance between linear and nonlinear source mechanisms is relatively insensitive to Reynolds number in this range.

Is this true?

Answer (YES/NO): NO